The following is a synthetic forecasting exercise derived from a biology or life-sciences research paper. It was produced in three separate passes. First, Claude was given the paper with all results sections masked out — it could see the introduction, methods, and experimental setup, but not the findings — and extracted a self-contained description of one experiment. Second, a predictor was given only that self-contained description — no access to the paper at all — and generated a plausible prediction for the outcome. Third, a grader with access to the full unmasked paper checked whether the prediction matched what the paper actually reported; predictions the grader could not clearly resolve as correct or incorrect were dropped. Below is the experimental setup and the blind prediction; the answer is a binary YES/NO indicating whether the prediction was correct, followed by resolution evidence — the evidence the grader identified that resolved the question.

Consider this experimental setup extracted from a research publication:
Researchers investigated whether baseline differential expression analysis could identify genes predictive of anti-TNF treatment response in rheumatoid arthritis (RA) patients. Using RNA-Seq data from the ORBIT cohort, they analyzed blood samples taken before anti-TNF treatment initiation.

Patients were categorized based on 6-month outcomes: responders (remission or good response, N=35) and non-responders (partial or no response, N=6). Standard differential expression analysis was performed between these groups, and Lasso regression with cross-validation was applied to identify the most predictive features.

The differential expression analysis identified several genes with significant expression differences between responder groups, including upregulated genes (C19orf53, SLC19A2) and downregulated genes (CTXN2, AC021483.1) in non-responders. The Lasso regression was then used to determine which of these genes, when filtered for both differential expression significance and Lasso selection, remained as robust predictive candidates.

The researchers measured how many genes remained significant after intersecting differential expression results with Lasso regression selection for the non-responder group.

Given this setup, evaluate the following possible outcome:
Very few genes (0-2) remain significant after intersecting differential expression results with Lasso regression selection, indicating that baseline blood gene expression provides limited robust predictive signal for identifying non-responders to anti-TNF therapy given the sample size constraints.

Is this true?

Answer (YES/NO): YES